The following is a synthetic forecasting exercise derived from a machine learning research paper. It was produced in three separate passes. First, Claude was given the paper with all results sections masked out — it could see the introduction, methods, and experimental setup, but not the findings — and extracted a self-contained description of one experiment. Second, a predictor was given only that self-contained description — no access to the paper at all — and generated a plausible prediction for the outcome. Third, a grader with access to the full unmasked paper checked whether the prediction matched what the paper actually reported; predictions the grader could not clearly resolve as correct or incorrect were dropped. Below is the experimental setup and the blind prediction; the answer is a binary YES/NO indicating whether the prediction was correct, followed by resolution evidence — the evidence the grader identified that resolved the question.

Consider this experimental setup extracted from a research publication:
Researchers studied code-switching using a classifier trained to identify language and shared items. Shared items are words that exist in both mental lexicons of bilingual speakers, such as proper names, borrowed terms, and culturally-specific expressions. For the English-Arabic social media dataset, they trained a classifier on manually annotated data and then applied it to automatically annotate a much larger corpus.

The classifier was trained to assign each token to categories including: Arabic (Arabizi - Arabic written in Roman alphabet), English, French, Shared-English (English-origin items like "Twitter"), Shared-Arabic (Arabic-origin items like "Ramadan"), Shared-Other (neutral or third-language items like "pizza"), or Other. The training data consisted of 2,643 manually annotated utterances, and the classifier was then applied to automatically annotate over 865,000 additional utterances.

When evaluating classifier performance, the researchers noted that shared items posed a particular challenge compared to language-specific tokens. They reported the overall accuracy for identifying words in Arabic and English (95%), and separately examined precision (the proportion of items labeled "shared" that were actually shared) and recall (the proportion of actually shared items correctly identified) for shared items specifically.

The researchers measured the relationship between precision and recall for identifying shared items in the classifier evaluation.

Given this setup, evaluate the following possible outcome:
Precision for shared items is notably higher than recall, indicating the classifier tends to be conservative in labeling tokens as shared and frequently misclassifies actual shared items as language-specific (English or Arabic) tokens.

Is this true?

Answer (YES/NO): YES